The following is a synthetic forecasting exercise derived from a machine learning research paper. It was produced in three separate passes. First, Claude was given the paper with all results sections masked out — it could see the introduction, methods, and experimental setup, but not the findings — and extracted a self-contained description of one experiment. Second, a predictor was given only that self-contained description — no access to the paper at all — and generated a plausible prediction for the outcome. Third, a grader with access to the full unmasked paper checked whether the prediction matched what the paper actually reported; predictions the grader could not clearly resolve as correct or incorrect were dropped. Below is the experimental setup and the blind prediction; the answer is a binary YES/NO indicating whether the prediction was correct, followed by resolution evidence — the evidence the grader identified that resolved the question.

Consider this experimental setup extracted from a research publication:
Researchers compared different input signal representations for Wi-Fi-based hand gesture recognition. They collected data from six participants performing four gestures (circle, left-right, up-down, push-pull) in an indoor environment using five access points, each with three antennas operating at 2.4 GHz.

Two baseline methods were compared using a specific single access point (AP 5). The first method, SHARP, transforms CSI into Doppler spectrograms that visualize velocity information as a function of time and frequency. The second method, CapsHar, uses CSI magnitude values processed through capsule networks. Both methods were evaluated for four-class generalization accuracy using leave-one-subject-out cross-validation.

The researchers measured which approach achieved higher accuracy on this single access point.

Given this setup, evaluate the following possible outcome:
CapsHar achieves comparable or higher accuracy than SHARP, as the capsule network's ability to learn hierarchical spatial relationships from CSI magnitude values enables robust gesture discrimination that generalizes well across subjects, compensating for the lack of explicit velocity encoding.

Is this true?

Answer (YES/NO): YES